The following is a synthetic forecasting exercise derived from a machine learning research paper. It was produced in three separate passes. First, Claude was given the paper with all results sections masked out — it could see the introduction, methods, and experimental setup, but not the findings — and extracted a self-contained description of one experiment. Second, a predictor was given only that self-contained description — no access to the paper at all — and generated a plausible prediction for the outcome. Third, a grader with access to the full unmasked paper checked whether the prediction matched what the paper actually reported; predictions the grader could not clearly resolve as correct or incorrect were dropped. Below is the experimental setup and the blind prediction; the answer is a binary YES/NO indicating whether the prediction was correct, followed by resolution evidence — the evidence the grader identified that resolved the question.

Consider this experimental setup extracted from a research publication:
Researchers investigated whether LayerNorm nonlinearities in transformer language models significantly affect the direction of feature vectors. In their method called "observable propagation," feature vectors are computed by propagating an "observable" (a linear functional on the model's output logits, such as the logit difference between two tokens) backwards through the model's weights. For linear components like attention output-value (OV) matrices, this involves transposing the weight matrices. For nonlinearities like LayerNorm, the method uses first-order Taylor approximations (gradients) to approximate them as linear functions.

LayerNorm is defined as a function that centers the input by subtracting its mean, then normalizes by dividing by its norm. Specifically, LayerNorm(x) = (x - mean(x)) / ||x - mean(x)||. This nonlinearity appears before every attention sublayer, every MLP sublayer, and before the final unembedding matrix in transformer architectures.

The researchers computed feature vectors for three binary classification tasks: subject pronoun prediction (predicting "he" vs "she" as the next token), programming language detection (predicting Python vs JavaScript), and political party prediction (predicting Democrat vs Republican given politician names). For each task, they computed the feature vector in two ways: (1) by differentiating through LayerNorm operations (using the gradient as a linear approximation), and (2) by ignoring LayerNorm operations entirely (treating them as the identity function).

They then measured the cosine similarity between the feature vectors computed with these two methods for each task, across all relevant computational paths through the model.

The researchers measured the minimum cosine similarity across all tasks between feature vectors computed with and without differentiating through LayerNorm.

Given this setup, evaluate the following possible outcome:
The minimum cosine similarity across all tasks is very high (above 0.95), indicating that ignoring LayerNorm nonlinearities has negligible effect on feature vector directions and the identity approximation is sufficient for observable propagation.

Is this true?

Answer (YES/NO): YES